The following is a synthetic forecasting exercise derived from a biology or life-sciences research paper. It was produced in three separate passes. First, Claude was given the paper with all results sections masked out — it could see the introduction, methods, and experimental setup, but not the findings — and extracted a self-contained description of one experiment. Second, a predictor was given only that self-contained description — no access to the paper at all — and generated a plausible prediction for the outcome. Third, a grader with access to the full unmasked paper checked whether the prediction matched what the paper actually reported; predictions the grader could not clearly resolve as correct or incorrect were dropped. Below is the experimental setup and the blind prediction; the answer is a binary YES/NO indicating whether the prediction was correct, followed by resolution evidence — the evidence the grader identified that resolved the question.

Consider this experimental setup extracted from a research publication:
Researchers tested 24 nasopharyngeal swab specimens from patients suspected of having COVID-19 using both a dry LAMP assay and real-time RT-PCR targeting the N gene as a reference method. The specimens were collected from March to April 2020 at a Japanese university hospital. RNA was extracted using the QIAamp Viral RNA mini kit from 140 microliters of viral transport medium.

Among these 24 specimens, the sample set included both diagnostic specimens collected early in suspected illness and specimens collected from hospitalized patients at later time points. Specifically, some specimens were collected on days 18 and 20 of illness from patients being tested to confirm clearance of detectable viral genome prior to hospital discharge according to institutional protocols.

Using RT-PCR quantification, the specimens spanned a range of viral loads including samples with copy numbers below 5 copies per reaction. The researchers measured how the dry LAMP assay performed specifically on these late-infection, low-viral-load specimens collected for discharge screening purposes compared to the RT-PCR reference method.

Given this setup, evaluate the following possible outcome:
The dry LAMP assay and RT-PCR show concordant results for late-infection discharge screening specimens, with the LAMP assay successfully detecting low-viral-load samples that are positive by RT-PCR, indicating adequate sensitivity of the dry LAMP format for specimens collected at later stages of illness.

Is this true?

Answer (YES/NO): NO